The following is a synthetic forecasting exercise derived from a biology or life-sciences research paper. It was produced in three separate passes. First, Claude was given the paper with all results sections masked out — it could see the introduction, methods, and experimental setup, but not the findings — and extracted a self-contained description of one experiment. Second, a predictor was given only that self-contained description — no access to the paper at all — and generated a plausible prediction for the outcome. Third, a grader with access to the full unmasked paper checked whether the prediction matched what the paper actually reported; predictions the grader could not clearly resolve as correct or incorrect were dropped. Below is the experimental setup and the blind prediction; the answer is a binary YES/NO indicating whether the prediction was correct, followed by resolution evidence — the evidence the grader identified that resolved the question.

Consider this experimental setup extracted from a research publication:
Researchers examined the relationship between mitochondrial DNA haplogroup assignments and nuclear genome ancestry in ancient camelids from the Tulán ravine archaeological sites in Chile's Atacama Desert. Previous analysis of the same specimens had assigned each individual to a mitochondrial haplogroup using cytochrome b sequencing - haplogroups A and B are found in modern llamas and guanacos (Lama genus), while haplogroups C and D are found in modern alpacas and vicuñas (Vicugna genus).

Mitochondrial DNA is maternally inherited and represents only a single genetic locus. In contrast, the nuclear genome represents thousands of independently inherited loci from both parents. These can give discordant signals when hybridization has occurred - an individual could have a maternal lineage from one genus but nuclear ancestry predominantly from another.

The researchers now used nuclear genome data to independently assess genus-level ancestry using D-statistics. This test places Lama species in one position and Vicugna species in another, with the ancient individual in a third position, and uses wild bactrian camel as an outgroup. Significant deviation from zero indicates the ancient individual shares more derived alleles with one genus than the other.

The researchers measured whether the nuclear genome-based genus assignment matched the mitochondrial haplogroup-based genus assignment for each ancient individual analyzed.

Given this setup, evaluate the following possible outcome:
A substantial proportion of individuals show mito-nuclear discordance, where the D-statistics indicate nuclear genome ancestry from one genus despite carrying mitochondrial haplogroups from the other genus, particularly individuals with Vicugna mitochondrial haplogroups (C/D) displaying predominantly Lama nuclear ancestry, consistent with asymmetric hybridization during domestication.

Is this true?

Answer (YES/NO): NO